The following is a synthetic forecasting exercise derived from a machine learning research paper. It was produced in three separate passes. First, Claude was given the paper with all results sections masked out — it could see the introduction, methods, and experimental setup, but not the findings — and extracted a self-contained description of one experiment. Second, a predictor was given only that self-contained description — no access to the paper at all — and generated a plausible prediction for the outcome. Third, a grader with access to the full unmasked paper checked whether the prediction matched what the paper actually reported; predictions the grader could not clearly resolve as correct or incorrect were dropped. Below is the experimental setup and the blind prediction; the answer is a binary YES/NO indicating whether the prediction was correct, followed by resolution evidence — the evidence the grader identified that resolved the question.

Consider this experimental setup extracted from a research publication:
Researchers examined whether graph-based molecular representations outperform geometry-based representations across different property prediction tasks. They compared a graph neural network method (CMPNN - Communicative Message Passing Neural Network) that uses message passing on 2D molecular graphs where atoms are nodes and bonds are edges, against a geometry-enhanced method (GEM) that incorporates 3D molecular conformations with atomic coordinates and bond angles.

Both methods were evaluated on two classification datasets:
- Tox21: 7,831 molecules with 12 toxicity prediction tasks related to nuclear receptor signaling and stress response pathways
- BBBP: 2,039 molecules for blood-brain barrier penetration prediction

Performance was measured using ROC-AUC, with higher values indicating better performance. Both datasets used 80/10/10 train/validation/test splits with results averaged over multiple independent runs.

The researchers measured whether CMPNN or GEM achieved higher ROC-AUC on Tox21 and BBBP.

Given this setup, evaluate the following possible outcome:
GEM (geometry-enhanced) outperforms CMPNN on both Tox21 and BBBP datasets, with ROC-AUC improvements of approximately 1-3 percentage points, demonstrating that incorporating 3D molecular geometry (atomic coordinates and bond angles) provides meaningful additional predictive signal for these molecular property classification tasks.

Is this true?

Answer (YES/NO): NO